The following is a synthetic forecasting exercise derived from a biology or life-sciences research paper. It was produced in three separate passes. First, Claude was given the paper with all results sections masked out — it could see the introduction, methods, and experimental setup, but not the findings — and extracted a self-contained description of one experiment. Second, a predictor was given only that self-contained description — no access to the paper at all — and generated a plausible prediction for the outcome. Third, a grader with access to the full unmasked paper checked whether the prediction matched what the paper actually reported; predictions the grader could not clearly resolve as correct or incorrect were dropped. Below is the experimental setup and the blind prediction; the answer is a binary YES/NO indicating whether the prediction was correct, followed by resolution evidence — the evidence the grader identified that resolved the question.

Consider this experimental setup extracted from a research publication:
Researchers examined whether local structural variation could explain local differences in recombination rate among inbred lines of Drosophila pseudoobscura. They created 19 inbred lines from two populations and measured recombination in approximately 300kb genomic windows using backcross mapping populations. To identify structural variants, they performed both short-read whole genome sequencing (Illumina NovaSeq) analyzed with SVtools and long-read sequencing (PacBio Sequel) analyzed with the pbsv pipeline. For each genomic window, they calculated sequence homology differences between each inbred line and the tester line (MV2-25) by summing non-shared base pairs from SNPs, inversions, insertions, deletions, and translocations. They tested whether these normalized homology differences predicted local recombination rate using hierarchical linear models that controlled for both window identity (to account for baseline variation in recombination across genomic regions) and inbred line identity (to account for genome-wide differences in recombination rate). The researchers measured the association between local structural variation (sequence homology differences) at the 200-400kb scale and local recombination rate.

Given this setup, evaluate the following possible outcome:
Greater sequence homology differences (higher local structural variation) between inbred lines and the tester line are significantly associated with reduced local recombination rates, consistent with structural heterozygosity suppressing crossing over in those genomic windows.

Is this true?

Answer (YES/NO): NO